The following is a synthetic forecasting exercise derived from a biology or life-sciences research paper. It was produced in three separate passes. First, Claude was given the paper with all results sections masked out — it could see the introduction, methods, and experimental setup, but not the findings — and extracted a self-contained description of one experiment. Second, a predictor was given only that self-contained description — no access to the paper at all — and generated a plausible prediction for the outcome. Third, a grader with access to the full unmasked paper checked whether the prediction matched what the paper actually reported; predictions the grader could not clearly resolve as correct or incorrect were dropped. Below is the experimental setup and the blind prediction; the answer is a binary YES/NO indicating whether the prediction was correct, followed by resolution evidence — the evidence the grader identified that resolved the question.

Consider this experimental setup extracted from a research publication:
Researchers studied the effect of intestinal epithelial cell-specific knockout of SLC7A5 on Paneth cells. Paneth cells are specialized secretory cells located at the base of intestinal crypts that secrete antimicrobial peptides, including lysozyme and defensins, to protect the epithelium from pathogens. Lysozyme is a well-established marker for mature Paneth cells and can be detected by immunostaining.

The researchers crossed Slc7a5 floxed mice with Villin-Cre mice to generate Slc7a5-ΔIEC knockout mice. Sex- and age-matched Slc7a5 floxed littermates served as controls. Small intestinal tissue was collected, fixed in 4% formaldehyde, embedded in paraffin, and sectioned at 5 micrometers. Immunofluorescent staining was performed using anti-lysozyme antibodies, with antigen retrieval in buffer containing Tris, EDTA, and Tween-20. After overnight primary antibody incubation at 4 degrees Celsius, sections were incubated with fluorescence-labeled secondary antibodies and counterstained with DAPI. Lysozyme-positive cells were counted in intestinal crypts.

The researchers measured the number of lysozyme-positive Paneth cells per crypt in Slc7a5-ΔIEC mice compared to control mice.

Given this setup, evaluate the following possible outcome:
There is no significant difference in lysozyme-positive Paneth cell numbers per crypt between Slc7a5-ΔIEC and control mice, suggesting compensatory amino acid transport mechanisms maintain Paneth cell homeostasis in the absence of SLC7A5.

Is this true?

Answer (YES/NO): NO